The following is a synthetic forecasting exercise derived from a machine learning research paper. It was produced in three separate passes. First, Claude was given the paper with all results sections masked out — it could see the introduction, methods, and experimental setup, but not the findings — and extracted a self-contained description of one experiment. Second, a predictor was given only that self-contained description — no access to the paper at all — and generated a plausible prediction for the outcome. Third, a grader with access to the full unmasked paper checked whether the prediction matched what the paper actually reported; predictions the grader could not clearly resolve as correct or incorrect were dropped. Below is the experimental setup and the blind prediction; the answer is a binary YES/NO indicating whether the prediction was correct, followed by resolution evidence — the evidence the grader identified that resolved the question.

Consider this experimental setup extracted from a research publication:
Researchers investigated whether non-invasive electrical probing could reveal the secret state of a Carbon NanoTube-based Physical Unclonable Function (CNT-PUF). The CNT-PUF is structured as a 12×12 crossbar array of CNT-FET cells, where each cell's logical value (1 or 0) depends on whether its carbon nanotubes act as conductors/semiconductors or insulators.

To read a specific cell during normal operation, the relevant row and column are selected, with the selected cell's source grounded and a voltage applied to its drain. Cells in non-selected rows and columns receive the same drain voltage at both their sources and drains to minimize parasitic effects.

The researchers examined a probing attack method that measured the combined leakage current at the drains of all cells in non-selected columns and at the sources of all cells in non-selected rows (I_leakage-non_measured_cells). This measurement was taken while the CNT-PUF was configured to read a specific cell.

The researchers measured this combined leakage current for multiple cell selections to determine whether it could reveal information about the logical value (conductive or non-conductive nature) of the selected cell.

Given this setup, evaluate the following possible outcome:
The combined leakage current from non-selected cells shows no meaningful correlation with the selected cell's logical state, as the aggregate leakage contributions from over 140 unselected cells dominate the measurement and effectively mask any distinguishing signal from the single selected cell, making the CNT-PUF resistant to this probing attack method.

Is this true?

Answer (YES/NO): YES